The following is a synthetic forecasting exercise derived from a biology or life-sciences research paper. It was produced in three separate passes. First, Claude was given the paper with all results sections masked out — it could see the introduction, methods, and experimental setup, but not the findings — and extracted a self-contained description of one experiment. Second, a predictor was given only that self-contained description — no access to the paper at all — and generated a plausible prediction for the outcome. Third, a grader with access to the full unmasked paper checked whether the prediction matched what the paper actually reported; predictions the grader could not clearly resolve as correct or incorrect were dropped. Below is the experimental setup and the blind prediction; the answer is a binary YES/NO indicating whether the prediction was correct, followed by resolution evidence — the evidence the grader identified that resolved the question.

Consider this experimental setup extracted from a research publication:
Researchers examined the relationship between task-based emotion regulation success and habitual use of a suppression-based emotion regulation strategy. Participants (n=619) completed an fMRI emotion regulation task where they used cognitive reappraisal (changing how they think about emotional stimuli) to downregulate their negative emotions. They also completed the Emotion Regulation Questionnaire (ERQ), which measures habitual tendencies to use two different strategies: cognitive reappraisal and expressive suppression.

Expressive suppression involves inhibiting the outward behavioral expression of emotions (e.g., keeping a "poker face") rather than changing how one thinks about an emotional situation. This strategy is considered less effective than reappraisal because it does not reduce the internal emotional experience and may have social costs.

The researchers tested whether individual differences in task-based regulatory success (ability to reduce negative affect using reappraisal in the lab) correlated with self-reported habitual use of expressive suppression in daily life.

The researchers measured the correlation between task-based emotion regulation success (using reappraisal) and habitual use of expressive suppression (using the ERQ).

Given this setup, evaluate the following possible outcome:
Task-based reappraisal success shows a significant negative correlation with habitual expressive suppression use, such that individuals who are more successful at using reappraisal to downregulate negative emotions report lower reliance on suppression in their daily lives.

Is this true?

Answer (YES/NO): NO